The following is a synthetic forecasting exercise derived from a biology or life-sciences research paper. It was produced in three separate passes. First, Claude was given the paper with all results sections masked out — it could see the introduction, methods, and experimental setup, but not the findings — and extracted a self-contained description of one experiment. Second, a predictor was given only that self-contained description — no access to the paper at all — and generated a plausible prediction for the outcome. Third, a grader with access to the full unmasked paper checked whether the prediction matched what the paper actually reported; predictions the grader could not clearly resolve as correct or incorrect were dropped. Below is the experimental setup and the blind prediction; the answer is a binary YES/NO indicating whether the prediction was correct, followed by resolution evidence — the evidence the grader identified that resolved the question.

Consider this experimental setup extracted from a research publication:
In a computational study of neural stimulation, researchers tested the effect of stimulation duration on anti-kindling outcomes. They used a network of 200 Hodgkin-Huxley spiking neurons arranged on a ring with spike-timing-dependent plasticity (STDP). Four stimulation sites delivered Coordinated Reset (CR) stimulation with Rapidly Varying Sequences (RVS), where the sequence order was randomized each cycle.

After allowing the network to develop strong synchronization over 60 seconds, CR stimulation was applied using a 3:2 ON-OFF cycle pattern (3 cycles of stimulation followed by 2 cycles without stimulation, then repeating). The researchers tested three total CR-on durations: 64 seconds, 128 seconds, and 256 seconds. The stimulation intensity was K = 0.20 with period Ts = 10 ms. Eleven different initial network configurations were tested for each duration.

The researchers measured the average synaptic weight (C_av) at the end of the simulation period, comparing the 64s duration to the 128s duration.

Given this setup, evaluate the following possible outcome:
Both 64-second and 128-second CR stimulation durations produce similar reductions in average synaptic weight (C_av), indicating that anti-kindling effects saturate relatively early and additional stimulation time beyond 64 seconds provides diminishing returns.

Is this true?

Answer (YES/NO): YES